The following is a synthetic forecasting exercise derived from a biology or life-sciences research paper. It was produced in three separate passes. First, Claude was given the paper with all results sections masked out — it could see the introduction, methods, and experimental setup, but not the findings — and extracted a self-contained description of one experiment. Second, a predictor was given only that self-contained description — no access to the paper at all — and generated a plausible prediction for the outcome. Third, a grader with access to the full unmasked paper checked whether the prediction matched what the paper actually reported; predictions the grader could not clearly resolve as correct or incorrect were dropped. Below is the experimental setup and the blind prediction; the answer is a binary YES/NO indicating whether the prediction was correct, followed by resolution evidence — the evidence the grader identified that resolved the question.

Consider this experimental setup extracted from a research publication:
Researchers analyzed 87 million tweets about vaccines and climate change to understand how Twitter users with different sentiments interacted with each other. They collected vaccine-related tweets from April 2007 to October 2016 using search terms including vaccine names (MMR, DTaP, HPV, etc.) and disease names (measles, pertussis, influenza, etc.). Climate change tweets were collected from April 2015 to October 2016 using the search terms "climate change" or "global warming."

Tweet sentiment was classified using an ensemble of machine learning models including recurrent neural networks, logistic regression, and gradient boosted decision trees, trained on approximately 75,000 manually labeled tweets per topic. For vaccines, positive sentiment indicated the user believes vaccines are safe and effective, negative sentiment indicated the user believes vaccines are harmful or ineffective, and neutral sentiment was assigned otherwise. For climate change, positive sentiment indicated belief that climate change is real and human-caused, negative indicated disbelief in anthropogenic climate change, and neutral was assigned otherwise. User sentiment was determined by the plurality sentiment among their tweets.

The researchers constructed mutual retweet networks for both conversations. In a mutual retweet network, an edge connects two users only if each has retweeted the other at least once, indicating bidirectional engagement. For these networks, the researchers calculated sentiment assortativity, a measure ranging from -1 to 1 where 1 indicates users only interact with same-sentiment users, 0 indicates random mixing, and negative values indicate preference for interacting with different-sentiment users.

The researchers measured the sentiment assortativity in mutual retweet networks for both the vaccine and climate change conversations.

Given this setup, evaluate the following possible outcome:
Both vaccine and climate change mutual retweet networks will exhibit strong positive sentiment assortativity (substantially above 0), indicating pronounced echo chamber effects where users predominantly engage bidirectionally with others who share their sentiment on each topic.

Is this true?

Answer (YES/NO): YES